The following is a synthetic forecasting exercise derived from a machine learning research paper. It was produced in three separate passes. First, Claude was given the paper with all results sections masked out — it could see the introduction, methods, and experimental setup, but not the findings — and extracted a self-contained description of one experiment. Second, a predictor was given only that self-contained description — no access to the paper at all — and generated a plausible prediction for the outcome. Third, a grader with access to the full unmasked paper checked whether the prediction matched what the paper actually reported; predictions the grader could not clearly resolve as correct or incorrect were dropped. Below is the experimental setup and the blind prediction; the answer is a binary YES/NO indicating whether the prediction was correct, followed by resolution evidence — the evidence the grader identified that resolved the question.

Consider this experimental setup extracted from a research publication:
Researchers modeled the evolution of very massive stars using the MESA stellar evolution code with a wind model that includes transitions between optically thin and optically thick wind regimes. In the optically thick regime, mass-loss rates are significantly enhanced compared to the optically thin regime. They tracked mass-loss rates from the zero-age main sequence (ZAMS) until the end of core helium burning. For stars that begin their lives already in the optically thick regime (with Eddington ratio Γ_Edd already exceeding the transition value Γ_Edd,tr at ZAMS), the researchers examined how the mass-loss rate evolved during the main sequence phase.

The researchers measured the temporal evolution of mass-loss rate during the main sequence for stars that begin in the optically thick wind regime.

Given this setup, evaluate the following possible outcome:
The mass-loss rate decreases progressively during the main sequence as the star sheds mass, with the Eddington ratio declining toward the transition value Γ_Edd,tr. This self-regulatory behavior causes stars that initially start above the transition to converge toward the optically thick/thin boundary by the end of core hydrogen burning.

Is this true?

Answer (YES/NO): NO